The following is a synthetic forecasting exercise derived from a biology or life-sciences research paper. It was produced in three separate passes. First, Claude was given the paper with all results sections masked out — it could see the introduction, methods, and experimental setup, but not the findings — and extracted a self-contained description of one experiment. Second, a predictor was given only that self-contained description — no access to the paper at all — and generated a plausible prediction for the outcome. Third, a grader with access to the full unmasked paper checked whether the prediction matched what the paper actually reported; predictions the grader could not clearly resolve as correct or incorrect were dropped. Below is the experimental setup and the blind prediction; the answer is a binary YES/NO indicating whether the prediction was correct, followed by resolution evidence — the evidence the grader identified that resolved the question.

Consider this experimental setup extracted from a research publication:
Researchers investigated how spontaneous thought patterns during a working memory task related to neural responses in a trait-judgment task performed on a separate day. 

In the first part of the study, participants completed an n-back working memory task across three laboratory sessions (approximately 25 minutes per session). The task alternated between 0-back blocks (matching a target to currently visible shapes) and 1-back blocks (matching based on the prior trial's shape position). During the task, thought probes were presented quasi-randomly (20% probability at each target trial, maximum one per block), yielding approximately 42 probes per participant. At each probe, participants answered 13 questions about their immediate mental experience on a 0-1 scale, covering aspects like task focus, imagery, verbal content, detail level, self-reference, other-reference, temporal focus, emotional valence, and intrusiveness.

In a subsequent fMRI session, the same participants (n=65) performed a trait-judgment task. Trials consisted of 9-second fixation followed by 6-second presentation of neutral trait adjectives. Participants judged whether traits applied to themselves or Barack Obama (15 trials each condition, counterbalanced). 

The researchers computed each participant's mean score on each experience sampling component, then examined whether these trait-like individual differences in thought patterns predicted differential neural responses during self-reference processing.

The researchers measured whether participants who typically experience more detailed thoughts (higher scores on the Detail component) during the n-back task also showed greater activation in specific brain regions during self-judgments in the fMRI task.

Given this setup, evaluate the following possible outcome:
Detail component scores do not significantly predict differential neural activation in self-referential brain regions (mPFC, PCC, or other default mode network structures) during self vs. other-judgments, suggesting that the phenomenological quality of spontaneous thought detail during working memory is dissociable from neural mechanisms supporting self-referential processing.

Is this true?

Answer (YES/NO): NO